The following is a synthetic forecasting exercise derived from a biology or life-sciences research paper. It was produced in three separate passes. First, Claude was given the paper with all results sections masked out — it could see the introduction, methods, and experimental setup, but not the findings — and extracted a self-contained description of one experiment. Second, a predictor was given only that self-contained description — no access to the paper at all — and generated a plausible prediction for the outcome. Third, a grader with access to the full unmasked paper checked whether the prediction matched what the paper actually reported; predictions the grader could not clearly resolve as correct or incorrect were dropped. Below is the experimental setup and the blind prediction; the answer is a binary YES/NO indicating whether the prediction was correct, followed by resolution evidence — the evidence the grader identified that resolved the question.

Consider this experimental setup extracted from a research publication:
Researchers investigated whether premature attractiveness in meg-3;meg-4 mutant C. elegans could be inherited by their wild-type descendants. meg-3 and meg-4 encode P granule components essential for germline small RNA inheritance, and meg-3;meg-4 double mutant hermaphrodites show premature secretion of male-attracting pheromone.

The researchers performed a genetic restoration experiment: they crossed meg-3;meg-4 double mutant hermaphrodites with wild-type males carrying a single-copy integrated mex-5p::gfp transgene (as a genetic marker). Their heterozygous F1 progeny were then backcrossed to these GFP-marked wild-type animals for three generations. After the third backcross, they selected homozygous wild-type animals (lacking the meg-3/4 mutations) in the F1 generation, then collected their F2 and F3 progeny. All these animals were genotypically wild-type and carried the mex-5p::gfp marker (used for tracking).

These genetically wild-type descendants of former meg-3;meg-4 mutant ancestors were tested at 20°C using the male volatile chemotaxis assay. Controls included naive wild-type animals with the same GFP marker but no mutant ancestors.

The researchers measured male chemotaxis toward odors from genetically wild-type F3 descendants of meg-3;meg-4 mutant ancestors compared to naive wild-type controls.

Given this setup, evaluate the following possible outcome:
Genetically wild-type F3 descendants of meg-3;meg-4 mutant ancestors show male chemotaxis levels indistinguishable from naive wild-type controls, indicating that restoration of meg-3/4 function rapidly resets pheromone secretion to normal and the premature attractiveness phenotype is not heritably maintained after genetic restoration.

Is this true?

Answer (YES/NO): NO